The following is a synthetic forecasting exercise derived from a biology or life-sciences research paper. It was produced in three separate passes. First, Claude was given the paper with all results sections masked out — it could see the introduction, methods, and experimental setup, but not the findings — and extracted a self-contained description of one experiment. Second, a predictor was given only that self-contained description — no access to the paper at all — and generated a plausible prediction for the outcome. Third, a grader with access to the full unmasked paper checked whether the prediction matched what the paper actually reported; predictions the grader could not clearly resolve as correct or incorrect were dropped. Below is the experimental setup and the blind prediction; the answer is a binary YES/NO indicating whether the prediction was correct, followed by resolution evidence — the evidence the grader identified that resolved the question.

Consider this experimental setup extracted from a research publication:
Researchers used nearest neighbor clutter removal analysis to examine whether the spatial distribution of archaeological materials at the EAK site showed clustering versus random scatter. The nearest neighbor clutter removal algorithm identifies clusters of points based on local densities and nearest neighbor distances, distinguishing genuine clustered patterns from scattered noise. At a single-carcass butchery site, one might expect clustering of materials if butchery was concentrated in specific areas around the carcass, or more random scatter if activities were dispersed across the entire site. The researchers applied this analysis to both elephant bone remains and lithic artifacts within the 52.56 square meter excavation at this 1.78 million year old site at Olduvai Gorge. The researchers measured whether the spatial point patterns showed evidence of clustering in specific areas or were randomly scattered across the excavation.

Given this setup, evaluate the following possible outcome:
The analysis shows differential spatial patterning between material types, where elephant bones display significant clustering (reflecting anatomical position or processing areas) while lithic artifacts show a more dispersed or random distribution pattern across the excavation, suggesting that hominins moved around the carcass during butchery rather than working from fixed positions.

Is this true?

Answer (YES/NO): NO